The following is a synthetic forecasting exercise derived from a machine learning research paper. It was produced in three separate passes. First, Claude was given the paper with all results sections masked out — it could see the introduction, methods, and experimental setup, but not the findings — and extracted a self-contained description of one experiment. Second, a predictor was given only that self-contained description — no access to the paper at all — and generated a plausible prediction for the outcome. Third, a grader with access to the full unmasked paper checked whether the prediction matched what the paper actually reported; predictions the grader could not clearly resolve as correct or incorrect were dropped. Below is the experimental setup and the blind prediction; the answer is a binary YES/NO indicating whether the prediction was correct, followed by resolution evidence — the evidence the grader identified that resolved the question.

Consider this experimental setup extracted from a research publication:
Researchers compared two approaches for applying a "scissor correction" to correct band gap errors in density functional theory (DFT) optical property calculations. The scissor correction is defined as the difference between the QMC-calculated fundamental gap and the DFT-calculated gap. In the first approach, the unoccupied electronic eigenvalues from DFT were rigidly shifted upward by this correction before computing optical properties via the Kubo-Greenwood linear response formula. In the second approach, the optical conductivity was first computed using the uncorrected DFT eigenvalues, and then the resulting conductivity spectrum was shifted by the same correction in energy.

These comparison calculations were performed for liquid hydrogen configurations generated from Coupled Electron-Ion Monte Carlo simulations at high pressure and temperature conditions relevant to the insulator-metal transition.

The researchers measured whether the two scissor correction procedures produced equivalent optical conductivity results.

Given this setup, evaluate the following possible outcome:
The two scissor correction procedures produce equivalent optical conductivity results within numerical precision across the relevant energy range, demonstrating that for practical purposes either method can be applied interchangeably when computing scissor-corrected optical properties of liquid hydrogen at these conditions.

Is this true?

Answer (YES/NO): YES